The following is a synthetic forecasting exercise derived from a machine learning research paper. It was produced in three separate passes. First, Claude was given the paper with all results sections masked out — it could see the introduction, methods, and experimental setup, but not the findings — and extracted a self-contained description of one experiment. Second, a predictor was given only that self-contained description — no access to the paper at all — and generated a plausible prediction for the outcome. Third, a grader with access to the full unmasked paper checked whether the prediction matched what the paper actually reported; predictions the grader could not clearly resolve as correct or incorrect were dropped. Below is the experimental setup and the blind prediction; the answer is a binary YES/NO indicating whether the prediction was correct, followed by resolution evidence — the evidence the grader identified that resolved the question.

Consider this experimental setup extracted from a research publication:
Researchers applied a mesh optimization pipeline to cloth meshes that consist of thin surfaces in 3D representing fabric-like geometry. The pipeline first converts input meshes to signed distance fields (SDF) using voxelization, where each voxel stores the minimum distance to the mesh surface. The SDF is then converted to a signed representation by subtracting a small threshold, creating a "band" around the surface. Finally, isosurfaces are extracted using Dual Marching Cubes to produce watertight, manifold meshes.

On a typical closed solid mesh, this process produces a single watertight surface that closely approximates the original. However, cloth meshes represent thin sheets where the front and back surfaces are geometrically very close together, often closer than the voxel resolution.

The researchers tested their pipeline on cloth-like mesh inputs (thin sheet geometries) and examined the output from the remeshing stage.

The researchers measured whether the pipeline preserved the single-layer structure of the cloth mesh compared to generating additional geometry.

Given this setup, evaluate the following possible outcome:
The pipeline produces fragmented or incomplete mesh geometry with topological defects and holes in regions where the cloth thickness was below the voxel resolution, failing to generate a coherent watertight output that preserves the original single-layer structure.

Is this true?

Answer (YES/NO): NO